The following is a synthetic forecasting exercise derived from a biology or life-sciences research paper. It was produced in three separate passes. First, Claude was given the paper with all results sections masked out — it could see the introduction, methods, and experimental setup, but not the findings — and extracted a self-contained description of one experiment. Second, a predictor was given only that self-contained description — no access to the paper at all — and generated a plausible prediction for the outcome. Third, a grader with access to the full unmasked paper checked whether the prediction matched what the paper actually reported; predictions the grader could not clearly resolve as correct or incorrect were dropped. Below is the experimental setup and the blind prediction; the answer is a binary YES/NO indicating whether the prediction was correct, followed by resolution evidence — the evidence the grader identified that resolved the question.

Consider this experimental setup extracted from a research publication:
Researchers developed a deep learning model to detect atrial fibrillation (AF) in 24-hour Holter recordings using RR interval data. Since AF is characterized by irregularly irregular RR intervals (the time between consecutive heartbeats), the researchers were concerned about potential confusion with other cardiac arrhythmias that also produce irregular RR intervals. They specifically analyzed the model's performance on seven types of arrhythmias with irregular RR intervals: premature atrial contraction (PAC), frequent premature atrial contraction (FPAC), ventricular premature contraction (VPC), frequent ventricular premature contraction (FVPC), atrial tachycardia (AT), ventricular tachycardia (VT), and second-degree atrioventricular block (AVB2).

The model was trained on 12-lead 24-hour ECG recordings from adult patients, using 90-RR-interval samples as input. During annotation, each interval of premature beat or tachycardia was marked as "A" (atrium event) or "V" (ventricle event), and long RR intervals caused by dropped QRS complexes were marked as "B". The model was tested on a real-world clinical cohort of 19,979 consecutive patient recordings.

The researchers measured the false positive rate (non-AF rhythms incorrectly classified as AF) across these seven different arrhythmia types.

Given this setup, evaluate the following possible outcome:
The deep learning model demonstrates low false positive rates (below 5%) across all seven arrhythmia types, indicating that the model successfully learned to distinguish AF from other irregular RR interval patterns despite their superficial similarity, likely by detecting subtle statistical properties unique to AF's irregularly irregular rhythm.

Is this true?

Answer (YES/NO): NO